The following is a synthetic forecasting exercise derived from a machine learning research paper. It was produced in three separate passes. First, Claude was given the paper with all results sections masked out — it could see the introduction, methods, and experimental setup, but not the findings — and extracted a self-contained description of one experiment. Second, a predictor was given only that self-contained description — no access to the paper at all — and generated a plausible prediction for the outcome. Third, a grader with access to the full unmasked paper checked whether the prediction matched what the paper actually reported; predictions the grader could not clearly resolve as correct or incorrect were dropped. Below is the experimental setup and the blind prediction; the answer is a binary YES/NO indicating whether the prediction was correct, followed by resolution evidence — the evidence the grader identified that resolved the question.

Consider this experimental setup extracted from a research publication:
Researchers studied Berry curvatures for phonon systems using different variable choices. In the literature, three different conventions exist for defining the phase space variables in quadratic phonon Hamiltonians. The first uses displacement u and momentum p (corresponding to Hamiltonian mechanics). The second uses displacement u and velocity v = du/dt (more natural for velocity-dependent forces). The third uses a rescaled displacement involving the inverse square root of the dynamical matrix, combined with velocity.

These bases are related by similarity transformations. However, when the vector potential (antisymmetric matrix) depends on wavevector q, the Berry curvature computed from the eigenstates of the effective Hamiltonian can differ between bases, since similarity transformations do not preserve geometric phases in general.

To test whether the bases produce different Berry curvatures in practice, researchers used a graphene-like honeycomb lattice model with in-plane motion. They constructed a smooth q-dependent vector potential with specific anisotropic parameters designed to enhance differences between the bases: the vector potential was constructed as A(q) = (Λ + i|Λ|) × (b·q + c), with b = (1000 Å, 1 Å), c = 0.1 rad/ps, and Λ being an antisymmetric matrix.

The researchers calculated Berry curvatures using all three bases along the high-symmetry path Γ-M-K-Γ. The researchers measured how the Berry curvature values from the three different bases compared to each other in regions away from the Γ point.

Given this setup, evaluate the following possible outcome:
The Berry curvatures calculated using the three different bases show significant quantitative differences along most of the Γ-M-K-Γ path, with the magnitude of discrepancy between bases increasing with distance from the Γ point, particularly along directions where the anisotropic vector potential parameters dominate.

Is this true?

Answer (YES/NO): NO